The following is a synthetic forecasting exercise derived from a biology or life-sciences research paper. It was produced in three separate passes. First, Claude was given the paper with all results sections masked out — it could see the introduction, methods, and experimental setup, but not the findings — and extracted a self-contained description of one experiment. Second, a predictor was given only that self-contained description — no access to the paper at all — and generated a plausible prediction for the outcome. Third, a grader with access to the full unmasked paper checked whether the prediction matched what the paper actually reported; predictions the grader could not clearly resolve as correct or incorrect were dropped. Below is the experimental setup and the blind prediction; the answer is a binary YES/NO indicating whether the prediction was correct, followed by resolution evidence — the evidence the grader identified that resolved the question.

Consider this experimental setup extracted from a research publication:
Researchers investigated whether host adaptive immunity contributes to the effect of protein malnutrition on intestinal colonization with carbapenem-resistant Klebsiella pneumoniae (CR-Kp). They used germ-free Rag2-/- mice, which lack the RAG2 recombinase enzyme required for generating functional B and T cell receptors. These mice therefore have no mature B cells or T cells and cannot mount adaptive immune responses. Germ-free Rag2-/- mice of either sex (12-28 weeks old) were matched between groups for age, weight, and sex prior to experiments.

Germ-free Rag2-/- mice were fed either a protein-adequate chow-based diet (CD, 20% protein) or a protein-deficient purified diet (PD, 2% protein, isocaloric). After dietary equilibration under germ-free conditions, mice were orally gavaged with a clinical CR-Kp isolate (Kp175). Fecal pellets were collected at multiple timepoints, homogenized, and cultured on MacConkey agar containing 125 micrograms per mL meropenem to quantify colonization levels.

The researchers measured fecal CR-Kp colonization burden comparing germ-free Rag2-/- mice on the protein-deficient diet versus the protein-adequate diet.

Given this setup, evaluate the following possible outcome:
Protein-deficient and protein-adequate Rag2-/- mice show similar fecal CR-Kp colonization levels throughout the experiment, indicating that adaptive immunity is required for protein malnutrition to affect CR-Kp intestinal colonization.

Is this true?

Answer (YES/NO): NO